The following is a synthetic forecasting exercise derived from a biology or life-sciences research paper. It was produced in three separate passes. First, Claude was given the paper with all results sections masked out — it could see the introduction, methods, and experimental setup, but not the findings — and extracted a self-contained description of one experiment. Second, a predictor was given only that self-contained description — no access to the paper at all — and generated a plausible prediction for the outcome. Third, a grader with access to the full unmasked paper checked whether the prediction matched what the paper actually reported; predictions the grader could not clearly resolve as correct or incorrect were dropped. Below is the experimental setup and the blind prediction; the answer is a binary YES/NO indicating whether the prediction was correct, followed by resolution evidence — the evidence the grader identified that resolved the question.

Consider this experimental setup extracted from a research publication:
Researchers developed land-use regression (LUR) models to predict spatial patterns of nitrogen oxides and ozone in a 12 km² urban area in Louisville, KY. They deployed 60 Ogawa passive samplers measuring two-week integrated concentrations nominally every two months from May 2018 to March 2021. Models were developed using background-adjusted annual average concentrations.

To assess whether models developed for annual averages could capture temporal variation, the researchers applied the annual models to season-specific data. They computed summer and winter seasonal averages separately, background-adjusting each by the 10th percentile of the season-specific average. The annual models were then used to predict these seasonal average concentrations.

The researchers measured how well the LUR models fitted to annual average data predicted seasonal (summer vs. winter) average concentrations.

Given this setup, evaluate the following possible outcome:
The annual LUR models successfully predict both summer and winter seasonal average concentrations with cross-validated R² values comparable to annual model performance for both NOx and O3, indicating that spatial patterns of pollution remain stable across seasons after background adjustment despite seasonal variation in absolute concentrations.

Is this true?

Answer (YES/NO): NO